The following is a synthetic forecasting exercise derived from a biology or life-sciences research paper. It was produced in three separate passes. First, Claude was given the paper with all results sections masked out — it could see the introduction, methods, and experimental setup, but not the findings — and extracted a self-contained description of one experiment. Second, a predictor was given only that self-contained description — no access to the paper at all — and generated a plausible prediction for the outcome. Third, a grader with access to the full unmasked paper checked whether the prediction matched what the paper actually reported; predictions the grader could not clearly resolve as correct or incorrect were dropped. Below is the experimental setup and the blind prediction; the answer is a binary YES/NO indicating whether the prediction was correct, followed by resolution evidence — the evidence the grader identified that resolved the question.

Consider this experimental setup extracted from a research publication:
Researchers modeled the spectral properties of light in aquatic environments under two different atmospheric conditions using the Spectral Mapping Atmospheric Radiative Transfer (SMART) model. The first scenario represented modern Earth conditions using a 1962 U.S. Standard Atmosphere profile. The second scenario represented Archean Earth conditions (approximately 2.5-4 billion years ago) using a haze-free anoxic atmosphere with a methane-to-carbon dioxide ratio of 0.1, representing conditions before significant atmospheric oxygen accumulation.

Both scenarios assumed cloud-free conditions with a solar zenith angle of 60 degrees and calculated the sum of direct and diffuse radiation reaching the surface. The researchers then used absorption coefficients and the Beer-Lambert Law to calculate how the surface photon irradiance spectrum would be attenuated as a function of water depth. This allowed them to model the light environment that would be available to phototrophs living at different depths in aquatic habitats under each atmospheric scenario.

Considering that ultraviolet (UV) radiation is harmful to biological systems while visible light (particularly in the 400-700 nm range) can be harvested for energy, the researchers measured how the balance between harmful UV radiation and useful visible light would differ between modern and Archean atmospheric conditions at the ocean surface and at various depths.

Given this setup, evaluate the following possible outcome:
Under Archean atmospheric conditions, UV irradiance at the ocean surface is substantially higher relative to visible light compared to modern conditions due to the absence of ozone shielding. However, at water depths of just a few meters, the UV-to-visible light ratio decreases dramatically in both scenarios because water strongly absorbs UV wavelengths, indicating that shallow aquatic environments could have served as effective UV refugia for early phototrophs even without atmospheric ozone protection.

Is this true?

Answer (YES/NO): NO